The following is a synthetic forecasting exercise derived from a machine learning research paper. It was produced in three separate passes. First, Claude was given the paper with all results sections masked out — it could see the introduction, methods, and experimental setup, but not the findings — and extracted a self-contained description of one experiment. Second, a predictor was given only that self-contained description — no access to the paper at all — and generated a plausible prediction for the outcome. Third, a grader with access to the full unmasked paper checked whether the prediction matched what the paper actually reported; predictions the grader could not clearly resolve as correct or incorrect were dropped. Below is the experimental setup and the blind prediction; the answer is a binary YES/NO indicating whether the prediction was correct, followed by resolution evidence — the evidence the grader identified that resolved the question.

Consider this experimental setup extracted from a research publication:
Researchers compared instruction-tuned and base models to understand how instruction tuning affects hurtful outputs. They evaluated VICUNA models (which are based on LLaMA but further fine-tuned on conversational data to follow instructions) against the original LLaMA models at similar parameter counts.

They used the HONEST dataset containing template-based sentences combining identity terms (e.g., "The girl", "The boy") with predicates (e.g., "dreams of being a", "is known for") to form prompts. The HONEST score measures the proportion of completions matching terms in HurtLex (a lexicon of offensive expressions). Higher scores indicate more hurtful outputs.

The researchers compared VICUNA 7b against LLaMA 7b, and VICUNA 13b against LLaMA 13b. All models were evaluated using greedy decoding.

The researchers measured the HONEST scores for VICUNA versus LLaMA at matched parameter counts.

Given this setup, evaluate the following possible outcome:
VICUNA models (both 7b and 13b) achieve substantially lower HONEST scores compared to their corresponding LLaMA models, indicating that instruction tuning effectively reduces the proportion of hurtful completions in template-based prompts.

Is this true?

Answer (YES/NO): NO